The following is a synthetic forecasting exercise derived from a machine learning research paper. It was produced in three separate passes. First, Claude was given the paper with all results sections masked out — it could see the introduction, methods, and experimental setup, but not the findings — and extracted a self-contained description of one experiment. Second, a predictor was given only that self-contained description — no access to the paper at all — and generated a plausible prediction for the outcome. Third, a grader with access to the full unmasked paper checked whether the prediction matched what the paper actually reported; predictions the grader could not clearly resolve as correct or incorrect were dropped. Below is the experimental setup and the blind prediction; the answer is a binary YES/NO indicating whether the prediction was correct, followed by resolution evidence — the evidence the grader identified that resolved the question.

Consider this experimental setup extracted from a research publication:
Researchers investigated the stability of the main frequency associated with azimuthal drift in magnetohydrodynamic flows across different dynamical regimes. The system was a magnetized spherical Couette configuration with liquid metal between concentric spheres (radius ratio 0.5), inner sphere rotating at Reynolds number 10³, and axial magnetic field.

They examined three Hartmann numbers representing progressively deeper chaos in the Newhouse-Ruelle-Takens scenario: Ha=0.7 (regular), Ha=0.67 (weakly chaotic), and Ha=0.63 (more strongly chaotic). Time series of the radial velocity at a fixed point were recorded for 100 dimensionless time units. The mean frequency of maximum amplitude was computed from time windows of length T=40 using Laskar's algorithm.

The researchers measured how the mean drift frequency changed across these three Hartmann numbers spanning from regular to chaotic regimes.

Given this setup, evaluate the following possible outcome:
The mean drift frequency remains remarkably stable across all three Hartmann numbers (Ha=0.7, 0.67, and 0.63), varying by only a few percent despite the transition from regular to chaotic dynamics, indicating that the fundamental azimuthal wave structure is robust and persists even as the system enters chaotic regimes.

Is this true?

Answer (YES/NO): YES